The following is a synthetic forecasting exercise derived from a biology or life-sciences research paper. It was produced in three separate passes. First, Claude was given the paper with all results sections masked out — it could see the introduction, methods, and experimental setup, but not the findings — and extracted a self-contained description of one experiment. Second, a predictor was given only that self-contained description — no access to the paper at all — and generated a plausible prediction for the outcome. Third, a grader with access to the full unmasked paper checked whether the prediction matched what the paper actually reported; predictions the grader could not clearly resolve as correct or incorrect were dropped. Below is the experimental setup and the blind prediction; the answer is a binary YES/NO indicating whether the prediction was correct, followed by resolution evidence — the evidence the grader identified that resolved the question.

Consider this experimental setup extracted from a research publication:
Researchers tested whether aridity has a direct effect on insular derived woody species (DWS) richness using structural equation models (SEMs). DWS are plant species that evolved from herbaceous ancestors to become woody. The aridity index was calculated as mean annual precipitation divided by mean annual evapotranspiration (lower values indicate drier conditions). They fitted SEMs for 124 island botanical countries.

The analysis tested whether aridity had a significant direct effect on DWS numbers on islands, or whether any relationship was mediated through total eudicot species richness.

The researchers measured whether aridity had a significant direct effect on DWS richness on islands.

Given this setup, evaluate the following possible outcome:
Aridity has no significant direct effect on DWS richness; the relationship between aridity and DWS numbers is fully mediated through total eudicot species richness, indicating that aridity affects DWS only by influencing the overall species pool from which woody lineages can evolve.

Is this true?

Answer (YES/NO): NO